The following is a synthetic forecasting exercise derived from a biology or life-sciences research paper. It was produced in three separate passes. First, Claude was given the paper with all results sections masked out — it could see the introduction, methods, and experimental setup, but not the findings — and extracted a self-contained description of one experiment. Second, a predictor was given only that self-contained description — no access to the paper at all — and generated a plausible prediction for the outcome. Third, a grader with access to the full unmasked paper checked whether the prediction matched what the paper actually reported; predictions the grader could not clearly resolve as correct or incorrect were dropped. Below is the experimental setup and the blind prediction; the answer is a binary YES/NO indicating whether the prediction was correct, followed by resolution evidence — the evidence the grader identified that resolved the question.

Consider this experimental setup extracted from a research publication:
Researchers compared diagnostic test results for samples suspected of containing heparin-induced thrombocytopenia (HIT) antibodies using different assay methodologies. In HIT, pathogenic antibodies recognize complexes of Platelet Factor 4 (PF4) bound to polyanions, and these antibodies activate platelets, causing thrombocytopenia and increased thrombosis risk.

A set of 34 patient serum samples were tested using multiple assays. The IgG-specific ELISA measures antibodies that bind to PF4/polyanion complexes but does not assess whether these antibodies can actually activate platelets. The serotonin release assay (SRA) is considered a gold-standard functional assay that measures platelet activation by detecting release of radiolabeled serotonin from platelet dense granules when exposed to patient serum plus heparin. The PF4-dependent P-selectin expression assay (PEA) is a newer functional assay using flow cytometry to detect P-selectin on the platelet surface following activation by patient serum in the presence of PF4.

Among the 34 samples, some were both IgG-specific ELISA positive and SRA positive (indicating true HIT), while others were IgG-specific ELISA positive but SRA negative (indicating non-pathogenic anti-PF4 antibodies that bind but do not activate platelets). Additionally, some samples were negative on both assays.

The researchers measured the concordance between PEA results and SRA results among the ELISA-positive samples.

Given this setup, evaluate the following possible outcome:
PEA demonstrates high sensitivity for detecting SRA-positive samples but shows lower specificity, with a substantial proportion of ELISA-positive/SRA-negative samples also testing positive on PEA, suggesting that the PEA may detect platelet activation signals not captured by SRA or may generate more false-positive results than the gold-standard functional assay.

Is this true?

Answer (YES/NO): NO